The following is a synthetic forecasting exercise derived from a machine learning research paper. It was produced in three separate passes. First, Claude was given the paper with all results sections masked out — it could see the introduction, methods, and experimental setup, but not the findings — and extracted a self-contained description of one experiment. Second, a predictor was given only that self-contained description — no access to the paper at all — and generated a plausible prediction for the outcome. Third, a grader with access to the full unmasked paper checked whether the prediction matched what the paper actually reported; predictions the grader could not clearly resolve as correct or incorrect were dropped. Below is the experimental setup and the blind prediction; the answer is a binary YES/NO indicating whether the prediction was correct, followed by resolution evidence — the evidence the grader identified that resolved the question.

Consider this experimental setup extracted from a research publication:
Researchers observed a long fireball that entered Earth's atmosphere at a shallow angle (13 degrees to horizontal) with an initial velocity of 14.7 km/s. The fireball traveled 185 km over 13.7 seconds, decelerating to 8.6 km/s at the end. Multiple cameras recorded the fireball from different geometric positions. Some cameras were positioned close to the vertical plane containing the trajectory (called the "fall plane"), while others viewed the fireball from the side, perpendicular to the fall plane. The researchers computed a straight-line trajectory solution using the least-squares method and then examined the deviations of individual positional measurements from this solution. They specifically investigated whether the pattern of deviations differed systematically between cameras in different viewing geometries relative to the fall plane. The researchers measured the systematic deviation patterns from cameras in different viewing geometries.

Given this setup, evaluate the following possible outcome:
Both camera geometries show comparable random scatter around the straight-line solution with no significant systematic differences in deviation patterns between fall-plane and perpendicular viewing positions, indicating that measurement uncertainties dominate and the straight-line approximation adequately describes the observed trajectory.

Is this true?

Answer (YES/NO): NO